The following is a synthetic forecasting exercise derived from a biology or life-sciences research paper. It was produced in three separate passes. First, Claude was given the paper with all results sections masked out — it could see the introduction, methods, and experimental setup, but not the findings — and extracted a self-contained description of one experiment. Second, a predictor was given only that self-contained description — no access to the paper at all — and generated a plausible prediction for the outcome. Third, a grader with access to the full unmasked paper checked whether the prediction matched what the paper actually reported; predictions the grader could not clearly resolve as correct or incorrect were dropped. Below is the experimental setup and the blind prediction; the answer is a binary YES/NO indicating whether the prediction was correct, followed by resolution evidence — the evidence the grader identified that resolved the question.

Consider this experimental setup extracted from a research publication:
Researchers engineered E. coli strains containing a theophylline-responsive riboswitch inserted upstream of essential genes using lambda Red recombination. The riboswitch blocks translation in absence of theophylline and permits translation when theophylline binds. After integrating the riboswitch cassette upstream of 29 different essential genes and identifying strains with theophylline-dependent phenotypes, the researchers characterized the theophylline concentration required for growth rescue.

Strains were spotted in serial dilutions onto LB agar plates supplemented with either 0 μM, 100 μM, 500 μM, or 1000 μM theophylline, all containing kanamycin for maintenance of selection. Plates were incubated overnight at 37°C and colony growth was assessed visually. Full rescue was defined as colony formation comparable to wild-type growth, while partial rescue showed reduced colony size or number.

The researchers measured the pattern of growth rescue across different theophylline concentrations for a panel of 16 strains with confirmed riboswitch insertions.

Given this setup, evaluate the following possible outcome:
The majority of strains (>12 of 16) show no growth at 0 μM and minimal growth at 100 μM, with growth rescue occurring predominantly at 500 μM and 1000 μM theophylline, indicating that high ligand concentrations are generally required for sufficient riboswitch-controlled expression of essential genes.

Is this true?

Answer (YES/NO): NO